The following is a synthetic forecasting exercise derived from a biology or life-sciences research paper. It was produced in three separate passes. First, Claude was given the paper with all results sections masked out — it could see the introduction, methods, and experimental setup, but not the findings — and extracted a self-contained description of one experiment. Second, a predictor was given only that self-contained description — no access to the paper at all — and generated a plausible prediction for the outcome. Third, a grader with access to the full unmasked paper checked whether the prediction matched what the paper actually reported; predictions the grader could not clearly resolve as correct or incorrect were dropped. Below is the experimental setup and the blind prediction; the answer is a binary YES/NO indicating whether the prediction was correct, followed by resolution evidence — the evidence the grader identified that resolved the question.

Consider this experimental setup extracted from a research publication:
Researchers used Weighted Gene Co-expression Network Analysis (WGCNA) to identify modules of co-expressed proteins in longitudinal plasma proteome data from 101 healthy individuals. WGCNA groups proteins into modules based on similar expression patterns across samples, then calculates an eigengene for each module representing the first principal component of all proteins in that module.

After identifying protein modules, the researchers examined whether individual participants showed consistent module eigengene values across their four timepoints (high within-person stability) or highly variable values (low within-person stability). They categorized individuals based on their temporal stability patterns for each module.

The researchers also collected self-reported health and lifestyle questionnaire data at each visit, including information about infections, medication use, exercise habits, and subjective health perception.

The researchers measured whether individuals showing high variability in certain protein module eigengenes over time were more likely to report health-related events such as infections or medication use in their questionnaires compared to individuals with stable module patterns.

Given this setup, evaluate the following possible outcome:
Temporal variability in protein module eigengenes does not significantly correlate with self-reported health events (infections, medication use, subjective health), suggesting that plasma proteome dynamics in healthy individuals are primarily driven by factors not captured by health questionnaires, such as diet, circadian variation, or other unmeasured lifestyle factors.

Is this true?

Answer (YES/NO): YES